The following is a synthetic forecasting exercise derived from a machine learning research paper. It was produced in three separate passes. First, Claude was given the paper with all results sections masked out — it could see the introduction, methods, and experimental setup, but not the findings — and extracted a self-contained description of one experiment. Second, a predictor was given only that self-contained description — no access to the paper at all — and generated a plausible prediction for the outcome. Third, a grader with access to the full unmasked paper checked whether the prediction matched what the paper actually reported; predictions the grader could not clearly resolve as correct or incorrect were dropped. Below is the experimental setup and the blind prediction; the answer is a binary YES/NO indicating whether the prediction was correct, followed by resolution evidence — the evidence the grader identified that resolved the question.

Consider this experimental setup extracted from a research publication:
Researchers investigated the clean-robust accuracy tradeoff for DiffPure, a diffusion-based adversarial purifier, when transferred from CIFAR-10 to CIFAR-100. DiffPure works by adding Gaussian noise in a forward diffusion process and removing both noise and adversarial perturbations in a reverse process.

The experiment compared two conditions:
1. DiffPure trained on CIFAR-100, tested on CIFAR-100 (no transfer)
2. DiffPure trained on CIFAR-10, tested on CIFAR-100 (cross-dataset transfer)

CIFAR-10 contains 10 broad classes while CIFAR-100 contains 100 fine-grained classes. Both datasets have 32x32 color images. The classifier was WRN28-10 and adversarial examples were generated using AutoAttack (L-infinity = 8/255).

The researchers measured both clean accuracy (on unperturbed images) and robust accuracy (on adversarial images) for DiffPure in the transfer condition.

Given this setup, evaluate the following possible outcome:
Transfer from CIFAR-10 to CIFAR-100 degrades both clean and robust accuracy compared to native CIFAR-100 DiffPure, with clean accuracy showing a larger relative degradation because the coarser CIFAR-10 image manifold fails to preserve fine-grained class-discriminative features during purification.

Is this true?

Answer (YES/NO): NO